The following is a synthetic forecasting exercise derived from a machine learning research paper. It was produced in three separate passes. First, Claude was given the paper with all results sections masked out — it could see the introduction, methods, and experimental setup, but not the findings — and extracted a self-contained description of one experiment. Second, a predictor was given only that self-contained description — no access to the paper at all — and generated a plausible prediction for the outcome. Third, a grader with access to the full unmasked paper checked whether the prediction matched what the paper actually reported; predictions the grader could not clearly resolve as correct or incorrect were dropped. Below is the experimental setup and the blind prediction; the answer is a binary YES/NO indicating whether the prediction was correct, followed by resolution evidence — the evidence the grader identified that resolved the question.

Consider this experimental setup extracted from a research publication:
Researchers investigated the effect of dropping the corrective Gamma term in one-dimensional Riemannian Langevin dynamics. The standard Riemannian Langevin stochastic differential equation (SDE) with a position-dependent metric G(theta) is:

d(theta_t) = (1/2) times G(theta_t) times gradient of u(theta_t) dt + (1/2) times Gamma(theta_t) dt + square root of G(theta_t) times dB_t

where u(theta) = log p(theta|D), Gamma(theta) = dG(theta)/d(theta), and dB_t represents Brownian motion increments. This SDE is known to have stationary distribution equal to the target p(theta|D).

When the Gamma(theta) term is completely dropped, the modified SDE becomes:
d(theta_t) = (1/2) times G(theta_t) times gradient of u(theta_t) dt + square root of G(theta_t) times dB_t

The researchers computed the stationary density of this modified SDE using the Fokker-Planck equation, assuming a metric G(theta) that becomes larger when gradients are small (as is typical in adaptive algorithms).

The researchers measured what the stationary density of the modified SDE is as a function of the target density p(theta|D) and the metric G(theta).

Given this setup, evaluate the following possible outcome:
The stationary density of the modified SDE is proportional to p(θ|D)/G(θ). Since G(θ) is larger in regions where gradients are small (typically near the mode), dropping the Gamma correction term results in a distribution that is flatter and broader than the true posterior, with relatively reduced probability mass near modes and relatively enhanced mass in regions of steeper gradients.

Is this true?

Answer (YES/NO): YES